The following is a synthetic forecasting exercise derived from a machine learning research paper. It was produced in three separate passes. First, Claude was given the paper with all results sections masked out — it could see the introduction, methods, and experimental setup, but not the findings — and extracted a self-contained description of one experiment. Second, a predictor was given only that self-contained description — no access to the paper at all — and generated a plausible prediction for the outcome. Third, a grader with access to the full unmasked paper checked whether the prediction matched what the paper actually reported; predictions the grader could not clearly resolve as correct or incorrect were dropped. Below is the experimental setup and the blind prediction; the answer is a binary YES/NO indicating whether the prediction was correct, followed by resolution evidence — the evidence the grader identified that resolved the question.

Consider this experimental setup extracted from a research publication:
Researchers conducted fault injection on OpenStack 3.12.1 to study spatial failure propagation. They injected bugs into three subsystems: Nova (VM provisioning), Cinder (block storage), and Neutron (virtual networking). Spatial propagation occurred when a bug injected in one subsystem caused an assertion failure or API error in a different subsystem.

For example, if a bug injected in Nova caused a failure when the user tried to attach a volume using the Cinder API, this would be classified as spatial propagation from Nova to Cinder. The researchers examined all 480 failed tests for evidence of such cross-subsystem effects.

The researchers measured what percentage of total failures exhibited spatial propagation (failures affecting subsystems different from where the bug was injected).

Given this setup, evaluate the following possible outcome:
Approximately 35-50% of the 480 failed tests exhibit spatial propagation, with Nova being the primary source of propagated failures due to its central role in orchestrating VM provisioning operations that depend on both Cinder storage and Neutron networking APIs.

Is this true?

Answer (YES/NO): YES